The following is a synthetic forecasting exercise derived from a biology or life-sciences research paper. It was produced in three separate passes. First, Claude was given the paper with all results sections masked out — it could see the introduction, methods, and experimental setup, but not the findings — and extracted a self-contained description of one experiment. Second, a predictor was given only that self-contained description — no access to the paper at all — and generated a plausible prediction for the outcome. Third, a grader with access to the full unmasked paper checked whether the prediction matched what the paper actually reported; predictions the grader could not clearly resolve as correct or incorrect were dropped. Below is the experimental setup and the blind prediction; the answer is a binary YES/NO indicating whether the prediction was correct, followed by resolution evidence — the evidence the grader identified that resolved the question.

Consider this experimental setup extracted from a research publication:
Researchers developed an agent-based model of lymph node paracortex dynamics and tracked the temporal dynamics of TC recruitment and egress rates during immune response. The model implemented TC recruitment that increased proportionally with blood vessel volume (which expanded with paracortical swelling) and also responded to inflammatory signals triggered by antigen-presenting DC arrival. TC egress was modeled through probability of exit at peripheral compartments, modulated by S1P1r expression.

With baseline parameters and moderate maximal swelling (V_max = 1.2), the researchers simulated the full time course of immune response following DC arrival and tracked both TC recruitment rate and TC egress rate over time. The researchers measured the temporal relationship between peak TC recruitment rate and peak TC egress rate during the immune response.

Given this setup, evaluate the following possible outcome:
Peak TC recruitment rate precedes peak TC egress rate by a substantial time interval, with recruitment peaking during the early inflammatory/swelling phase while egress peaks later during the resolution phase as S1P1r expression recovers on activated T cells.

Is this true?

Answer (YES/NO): NO